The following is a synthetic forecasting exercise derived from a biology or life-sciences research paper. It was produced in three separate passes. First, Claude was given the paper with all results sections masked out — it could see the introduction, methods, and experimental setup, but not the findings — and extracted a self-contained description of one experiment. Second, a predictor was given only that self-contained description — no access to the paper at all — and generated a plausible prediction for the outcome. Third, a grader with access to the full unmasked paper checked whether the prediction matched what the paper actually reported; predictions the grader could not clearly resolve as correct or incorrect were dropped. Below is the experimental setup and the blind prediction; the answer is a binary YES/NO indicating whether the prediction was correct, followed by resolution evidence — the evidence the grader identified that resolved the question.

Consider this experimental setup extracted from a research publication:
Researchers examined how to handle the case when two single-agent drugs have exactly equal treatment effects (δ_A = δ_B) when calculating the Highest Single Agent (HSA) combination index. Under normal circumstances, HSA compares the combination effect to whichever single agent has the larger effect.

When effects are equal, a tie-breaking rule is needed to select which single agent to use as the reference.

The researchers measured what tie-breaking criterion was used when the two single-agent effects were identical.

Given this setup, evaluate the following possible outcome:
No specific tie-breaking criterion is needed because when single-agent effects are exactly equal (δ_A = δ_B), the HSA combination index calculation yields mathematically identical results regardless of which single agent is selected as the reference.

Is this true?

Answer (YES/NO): NO